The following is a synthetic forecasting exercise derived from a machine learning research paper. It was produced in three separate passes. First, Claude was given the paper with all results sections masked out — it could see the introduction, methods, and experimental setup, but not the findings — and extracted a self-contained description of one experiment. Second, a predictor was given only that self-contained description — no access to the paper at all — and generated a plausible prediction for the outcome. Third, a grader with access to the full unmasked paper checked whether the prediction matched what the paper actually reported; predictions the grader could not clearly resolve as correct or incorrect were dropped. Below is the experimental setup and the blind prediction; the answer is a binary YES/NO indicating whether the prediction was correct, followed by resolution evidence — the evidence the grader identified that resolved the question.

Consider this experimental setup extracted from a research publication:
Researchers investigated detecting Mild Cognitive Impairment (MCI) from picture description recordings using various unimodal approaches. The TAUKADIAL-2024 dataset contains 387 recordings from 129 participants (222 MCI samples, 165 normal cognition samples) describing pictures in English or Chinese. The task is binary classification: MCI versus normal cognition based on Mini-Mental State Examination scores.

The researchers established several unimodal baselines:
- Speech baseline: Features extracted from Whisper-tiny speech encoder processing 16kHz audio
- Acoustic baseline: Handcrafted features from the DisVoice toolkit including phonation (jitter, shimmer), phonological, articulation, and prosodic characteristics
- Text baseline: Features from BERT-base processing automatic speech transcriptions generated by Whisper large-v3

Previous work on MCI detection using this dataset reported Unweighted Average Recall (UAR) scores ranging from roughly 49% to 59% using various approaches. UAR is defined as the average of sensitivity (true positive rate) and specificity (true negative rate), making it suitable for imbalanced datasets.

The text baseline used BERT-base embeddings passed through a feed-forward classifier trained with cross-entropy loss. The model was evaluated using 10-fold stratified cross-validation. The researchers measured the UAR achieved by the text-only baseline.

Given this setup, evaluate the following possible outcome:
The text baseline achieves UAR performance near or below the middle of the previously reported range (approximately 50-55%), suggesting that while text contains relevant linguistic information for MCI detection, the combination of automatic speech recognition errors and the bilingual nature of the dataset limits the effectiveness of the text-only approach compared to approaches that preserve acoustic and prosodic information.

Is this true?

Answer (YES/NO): NO